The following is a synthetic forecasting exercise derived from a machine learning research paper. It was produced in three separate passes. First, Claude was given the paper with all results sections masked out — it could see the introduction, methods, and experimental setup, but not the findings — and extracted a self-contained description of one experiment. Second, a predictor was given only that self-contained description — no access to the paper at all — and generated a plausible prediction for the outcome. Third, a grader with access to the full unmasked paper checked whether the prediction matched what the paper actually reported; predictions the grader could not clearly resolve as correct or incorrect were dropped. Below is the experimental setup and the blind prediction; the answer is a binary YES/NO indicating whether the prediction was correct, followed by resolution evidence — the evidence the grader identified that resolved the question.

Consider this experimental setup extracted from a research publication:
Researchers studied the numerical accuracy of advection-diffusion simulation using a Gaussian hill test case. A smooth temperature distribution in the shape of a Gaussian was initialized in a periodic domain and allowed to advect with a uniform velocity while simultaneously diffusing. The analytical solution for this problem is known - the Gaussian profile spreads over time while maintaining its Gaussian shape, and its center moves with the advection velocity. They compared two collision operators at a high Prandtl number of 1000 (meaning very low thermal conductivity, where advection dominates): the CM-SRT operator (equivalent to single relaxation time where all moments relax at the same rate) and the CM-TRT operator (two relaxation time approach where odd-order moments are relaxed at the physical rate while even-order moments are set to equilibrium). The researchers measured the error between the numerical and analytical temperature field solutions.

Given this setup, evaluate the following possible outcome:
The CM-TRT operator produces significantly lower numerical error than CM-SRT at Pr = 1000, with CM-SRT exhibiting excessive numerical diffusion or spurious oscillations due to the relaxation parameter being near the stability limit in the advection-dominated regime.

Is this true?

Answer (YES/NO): NO